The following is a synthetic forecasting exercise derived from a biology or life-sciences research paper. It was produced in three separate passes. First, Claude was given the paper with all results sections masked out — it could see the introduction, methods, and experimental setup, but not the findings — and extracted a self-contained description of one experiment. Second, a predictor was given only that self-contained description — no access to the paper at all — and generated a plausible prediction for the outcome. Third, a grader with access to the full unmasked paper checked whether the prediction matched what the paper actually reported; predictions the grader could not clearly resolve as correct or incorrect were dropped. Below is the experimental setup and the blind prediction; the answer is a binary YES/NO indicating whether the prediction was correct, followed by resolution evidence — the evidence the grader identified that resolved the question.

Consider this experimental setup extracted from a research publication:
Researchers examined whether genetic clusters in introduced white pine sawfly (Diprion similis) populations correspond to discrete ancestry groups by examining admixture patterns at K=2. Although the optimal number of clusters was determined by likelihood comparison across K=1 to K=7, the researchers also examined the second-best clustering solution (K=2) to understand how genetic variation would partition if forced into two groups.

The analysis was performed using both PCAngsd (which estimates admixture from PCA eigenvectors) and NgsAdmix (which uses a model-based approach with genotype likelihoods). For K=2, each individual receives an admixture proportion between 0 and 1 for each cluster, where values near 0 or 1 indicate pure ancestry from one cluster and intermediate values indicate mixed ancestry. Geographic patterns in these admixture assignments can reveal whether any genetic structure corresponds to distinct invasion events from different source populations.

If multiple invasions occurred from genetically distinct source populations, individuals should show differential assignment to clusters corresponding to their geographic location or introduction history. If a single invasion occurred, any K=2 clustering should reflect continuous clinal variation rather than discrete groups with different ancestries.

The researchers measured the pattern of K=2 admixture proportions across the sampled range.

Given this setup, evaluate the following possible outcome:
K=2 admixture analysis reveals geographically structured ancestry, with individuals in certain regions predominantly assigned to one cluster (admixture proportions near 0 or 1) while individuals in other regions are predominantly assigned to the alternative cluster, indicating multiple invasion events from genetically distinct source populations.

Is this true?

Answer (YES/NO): NO